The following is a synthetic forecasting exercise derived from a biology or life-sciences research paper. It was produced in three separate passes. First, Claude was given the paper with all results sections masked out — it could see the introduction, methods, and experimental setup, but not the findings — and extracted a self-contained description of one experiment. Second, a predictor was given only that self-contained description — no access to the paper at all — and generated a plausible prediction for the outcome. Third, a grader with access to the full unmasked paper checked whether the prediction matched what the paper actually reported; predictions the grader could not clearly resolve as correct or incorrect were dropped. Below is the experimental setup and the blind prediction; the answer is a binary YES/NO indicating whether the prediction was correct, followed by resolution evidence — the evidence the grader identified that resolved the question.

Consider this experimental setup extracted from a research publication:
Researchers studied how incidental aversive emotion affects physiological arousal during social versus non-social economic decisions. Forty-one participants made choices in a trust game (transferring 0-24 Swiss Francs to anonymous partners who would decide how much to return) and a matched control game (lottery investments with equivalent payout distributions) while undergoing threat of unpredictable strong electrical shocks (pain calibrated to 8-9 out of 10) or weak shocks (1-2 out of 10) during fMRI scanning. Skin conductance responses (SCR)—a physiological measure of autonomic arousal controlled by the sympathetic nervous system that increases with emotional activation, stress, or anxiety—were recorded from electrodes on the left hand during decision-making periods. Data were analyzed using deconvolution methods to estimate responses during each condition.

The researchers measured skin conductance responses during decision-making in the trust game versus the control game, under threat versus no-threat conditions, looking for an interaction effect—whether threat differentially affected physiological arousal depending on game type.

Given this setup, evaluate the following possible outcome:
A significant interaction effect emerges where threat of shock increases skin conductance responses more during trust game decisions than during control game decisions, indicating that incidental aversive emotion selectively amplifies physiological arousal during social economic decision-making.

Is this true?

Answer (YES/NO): NO